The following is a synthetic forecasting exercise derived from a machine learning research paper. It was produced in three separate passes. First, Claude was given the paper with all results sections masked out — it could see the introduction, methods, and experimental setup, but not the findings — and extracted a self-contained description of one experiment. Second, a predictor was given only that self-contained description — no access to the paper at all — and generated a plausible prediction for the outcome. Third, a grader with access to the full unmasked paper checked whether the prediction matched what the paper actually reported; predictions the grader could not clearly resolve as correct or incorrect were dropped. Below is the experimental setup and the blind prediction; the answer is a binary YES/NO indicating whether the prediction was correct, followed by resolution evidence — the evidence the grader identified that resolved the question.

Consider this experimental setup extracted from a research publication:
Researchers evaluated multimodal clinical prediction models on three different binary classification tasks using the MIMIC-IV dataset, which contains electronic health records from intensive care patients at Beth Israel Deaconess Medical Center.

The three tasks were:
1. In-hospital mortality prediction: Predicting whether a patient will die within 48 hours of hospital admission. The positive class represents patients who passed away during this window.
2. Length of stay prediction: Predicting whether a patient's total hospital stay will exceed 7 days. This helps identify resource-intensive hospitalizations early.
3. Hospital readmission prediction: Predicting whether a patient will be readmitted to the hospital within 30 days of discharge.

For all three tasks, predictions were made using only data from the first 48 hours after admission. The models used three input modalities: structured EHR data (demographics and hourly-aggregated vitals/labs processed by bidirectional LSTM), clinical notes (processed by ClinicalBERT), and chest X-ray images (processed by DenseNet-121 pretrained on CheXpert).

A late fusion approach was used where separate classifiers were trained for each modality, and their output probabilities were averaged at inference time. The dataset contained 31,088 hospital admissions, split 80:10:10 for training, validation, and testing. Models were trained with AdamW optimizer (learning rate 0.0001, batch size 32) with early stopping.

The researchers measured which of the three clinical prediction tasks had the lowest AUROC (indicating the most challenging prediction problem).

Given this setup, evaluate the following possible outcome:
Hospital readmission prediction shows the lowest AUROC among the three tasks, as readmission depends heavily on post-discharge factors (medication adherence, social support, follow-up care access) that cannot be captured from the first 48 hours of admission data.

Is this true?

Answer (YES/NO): YES